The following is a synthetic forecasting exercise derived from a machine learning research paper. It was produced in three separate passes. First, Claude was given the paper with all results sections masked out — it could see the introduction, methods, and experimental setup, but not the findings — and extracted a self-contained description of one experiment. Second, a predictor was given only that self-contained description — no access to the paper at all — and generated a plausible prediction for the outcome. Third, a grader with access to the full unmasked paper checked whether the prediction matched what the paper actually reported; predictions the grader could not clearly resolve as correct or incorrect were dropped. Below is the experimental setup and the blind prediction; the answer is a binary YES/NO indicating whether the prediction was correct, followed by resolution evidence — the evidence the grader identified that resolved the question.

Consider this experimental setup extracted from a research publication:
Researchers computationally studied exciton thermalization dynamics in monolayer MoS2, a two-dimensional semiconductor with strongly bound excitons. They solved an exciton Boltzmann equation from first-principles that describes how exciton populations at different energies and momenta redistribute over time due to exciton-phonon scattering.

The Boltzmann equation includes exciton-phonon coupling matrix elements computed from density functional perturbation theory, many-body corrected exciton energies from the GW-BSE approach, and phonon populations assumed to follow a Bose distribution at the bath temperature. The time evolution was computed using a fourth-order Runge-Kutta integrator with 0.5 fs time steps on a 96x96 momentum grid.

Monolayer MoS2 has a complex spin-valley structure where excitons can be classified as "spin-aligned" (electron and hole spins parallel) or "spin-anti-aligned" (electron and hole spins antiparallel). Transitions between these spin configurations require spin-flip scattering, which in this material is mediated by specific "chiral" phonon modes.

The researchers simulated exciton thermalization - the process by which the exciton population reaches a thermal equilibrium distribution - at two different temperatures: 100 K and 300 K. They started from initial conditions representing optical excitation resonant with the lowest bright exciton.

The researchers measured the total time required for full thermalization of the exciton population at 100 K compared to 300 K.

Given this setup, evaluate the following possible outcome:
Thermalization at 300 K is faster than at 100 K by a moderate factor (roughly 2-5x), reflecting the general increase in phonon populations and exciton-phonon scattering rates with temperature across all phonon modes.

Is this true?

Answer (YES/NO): NO